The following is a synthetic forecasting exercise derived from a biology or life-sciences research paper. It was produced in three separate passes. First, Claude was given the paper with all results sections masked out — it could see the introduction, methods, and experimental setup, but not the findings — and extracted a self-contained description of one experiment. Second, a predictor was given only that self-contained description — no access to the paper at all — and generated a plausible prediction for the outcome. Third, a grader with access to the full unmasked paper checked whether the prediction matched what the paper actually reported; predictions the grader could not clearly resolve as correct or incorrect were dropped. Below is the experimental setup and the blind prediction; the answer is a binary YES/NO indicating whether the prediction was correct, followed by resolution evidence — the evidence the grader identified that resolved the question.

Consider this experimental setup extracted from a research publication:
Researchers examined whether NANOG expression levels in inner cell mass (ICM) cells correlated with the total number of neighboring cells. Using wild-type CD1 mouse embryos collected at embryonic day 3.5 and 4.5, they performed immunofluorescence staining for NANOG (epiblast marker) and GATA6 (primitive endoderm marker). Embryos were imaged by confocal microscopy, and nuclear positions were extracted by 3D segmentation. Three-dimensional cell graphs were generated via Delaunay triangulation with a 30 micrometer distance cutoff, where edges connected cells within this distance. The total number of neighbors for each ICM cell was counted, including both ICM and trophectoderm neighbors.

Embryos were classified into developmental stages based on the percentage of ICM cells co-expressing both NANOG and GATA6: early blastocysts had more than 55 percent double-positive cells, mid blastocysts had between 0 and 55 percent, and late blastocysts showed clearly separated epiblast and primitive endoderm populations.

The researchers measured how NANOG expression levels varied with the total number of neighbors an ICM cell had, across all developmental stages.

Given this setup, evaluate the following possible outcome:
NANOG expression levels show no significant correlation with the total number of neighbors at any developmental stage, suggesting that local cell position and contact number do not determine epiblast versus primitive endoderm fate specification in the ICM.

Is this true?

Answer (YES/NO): NO